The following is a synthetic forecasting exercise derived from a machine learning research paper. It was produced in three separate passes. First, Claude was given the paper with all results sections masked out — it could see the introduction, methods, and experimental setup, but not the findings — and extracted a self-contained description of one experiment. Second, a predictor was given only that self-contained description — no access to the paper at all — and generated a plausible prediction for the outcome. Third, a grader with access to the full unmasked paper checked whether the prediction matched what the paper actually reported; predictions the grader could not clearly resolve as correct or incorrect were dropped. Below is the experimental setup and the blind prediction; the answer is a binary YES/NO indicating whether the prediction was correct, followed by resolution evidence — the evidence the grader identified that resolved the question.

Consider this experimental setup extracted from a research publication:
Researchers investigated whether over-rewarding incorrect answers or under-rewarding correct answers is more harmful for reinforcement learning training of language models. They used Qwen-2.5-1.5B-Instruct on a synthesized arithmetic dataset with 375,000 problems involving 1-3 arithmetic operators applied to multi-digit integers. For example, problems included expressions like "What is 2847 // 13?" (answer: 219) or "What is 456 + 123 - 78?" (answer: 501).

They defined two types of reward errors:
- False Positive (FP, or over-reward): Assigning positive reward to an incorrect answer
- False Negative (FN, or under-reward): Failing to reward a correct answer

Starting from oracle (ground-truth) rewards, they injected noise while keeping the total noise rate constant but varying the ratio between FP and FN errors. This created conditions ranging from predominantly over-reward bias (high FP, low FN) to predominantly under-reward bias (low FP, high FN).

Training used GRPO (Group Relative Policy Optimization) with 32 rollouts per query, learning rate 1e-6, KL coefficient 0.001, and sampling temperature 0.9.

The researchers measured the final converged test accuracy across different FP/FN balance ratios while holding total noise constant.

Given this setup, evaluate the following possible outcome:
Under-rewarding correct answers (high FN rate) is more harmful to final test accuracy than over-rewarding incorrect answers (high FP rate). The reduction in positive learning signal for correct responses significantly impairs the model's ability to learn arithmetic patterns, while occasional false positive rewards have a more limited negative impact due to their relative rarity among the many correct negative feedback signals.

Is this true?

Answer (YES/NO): NO